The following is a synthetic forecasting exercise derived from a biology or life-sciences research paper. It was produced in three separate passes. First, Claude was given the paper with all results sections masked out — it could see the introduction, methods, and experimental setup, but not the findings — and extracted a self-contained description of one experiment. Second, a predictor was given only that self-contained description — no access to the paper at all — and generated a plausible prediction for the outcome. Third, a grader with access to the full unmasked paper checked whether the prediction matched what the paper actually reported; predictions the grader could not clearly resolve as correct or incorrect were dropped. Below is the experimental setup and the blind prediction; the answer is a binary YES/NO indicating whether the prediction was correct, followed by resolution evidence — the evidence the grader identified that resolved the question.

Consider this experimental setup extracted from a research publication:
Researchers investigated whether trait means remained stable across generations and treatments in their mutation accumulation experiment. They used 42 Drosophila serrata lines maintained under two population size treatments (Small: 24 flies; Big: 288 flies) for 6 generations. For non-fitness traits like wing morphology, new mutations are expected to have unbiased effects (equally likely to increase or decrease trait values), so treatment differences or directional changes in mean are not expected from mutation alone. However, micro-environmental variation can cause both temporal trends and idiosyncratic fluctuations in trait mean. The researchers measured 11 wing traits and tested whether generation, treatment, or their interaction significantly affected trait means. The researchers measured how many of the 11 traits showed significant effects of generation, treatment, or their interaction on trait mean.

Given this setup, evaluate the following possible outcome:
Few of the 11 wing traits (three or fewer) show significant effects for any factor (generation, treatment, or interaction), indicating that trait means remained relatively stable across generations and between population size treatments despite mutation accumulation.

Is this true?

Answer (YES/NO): NO